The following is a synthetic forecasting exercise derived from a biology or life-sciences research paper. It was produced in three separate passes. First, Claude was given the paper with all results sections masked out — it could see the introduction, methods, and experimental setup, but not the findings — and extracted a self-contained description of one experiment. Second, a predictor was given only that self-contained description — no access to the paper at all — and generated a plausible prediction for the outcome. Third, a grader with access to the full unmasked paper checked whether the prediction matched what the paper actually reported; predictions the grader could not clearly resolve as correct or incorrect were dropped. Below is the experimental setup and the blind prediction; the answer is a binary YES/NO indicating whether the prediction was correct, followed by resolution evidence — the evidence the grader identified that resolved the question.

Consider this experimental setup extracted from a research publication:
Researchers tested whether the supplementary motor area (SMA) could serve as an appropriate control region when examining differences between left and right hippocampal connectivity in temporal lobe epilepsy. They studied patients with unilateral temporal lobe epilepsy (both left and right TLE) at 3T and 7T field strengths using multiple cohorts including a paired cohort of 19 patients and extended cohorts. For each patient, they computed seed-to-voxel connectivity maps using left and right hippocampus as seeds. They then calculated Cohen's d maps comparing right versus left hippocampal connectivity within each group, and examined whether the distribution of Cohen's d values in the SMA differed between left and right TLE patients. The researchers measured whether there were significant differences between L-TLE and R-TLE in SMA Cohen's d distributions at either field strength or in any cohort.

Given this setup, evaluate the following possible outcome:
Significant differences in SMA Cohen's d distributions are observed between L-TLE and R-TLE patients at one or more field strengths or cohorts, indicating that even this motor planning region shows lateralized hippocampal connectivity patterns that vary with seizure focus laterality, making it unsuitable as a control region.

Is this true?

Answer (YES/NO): NO